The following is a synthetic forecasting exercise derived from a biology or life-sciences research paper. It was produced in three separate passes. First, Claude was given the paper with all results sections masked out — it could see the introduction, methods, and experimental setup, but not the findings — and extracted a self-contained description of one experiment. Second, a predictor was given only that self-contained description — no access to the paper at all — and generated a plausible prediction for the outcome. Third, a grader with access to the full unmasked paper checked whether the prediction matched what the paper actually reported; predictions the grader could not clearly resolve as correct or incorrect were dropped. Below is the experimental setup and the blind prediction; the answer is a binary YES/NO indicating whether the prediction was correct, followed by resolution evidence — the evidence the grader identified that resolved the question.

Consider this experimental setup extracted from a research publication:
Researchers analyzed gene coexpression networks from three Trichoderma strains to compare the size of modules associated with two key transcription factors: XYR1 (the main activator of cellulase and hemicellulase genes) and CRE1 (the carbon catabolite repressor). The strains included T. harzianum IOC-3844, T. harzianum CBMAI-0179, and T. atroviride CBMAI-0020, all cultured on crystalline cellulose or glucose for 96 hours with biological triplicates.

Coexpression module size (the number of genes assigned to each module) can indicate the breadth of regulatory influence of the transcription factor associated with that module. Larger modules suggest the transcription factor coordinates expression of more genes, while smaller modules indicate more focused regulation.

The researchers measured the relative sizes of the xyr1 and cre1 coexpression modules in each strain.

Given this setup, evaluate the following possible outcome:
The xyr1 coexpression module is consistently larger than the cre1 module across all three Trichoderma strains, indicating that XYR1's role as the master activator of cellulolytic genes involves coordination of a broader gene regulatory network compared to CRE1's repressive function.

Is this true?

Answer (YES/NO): NO